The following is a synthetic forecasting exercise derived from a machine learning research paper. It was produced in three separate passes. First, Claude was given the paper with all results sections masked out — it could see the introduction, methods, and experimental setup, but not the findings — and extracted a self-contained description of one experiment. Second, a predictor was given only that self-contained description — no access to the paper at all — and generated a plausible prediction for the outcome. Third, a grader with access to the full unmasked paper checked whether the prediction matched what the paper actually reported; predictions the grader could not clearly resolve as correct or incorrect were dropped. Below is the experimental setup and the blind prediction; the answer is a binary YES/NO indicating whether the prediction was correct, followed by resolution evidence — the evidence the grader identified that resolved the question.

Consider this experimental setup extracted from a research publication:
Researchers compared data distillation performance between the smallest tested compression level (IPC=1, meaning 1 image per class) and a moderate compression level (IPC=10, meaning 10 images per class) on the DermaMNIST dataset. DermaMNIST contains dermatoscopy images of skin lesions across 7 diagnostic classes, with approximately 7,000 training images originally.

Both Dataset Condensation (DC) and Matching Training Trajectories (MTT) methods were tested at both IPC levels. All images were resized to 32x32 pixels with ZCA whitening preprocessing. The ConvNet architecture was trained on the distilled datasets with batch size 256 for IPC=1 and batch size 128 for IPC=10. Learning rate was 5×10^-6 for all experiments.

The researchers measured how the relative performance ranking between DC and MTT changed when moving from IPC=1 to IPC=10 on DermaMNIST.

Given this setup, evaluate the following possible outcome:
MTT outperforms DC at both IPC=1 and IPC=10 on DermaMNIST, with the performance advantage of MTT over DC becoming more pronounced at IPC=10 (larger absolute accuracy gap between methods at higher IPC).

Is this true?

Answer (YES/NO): NO